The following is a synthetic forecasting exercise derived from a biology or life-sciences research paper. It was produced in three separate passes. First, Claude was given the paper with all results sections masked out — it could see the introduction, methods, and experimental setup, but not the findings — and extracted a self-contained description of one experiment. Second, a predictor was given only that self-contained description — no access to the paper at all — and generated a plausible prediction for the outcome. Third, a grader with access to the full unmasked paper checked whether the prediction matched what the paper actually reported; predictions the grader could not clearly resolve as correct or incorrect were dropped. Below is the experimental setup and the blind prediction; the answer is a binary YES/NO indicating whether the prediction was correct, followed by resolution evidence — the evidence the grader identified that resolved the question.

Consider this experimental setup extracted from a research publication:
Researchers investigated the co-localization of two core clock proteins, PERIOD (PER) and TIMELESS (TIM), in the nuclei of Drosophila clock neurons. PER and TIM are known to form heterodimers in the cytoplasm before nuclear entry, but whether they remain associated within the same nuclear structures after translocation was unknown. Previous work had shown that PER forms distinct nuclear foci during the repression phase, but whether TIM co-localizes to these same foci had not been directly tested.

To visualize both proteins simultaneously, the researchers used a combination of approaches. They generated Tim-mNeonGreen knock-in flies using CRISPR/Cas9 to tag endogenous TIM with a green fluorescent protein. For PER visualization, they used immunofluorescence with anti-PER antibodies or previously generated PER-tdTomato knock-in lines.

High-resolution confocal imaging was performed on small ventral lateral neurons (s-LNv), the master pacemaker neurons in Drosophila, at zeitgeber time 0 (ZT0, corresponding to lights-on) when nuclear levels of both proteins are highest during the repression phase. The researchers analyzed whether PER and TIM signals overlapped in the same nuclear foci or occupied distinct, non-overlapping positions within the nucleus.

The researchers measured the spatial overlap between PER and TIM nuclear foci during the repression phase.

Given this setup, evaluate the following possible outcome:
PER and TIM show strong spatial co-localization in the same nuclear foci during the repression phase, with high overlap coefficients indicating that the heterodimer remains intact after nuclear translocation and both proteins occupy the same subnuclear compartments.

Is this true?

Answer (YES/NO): YES